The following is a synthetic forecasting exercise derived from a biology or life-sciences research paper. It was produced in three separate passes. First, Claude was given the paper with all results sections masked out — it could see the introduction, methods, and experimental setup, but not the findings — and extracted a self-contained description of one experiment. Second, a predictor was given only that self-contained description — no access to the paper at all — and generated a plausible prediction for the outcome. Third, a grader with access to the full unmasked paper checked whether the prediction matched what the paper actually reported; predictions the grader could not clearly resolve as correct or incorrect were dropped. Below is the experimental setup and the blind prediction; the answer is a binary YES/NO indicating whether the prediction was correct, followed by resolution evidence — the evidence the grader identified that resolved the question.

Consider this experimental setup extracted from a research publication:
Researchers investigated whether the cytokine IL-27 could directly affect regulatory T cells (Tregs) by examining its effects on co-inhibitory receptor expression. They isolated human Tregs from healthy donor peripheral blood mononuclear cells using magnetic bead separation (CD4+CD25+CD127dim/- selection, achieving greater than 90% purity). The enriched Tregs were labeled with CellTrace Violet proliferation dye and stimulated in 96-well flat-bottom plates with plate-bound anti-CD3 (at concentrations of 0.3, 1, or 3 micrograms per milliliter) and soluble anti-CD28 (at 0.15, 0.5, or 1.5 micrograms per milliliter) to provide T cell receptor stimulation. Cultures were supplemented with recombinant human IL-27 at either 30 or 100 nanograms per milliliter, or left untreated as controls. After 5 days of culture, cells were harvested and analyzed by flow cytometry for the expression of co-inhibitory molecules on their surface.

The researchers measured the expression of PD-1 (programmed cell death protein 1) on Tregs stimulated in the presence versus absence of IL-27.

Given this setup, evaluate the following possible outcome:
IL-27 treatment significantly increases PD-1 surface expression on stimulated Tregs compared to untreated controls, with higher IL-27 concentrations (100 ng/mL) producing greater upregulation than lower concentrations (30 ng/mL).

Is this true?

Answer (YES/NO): NO